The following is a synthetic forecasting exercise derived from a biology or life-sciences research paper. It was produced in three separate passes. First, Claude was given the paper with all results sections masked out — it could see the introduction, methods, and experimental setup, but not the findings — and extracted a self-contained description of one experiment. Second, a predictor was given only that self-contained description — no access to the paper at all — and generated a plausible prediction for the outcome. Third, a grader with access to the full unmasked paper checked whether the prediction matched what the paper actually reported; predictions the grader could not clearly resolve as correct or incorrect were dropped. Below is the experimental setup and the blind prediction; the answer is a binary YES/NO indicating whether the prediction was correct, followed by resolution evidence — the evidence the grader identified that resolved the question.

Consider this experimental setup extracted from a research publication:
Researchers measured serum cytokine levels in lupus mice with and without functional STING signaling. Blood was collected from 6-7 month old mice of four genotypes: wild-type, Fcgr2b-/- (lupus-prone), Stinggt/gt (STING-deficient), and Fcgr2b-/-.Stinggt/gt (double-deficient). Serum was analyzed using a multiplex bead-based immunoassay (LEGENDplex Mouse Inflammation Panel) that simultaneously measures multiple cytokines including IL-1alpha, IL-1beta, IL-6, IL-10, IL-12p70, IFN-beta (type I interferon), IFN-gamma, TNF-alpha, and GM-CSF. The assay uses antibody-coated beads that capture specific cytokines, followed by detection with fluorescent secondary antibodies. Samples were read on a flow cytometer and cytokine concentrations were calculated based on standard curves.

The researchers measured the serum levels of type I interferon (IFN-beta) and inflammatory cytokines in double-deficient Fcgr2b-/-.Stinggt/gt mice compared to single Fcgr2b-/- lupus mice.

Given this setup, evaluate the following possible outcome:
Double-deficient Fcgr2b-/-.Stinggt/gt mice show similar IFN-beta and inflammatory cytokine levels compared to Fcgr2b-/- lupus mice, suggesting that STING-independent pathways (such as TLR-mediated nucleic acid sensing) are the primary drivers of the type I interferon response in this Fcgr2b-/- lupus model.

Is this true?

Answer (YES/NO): NO